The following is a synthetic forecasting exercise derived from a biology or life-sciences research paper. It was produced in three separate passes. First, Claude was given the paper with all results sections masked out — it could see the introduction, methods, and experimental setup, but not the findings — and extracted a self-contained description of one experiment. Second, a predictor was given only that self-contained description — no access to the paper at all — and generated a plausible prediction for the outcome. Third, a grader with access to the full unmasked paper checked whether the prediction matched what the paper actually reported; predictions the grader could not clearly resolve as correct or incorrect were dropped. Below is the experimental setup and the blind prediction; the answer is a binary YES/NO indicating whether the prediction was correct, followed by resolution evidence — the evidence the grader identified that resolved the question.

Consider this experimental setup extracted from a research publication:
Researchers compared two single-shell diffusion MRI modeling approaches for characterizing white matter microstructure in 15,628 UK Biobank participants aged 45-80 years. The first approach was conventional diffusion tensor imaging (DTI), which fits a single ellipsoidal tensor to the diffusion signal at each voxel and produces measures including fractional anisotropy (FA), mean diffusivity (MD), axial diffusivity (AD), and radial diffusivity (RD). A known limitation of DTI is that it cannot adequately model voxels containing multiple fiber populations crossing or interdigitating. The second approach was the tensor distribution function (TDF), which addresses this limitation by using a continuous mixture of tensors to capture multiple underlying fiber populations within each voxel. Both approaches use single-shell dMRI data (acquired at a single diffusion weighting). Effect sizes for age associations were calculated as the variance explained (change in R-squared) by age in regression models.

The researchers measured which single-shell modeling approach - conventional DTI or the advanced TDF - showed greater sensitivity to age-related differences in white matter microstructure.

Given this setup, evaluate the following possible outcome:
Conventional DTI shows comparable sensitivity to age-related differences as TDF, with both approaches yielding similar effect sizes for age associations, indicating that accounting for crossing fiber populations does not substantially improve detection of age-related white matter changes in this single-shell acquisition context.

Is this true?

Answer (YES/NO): NO